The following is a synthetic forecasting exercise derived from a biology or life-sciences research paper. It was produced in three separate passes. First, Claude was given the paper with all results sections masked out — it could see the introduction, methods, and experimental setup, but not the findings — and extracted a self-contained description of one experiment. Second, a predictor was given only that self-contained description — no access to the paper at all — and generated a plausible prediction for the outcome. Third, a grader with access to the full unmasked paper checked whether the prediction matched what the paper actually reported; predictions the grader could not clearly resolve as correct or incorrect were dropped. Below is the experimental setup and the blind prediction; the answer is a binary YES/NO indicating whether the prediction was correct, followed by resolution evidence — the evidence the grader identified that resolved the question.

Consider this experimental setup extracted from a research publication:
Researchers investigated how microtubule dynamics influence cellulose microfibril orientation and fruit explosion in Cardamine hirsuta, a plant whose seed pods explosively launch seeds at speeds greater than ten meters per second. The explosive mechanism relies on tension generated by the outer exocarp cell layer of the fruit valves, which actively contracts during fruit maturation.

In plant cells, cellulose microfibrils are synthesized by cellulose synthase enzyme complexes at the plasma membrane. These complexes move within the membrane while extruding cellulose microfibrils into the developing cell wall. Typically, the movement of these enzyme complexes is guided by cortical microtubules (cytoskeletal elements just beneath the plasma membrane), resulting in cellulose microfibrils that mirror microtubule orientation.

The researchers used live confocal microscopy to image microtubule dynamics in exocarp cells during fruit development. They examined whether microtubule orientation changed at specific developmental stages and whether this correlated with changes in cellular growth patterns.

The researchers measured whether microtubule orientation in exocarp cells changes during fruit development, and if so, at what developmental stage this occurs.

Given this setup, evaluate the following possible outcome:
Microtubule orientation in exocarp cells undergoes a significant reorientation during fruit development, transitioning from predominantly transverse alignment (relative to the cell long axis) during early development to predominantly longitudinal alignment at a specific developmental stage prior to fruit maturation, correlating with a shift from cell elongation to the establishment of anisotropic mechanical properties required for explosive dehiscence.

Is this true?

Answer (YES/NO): YES